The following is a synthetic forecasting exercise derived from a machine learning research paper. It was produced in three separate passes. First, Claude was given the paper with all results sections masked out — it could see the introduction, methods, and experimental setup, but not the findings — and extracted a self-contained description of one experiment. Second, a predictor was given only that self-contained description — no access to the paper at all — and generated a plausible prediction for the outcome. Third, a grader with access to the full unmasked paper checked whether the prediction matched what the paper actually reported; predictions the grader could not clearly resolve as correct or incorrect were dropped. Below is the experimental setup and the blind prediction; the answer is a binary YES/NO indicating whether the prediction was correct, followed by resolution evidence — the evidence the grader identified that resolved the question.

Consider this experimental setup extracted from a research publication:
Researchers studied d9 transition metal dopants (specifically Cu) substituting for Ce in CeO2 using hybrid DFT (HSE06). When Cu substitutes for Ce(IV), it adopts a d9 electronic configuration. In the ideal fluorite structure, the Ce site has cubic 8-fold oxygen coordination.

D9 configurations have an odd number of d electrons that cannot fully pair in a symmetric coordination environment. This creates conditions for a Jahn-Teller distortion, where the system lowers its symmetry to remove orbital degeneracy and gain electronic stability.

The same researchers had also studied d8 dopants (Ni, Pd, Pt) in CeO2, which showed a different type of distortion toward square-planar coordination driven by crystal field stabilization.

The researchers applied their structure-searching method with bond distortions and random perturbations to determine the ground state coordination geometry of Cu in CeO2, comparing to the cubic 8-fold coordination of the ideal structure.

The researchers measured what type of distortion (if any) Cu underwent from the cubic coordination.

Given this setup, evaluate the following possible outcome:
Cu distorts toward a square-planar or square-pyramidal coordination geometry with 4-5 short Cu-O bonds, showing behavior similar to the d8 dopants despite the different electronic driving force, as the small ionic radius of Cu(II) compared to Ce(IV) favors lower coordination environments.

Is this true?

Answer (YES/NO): YES